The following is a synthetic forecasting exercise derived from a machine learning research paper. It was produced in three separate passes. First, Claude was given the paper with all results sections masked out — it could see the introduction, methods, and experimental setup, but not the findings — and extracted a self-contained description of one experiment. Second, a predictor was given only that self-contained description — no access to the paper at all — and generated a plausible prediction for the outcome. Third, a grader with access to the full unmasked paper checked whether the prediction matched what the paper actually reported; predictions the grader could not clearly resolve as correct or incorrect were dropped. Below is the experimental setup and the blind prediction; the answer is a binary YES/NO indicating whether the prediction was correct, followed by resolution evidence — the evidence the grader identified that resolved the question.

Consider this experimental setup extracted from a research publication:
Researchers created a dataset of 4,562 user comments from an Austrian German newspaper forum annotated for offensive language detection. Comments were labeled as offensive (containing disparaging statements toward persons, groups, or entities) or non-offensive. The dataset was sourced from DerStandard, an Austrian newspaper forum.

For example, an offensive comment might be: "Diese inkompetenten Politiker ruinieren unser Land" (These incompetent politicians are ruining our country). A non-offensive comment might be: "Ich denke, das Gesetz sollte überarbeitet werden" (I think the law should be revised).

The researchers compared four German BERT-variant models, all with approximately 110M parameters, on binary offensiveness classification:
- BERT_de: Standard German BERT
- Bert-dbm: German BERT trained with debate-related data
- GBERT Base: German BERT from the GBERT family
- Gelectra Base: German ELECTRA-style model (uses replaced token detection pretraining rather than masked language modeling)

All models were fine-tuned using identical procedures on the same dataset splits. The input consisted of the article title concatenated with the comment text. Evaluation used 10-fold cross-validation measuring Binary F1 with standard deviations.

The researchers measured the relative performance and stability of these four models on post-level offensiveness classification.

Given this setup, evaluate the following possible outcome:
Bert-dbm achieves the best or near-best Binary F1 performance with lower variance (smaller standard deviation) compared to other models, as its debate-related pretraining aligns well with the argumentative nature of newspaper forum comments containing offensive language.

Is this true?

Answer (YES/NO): NO